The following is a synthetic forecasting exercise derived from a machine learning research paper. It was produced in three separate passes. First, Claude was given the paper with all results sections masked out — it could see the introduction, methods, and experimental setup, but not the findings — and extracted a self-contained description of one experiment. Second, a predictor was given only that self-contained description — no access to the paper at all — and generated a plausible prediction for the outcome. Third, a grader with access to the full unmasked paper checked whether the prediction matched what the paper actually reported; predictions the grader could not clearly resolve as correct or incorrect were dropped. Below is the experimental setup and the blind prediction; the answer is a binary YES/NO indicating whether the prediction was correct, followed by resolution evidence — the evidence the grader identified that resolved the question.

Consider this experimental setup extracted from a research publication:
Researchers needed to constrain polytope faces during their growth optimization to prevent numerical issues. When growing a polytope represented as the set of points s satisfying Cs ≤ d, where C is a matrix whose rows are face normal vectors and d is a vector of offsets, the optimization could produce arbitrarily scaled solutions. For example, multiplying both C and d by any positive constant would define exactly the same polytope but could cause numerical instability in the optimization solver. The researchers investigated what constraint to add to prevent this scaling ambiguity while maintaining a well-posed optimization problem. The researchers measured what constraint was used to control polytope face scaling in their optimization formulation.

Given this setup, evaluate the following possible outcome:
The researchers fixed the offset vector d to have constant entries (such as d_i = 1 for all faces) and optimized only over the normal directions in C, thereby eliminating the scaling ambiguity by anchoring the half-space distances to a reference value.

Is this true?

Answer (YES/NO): NO